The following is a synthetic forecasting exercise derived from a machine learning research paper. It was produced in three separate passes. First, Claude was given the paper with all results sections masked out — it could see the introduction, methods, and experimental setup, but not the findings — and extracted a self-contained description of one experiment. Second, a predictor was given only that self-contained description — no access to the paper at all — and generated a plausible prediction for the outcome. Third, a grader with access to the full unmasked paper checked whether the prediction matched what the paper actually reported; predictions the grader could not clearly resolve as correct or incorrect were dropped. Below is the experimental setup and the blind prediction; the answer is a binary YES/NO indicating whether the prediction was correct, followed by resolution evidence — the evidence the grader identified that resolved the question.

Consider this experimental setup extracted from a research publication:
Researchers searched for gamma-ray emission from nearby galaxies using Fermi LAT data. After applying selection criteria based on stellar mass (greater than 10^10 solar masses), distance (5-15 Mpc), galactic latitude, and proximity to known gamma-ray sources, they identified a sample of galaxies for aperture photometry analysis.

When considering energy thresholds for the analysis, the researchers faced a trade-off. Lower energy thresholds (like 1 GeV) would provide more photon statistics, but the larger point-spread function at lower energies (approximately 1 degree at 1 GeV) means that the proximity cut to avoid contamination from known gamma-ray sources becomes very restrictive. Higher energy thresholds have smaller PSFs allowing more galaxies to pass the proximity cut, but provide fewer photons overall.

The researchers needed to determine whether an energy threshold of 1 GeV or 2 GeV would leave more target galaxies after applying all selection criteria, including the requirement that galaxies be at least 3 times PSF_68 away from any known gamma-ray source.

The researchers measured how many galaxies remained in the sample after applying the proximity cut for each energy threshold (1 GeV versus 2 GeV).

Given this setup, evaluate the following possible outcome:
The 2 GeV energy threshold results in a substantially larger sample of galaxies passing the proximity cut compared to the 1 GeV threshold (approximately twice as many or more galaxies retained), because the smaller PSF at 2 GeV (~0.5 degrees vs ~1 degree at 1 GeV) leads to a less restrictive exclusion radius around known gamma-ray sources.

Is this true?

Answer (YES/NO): YES